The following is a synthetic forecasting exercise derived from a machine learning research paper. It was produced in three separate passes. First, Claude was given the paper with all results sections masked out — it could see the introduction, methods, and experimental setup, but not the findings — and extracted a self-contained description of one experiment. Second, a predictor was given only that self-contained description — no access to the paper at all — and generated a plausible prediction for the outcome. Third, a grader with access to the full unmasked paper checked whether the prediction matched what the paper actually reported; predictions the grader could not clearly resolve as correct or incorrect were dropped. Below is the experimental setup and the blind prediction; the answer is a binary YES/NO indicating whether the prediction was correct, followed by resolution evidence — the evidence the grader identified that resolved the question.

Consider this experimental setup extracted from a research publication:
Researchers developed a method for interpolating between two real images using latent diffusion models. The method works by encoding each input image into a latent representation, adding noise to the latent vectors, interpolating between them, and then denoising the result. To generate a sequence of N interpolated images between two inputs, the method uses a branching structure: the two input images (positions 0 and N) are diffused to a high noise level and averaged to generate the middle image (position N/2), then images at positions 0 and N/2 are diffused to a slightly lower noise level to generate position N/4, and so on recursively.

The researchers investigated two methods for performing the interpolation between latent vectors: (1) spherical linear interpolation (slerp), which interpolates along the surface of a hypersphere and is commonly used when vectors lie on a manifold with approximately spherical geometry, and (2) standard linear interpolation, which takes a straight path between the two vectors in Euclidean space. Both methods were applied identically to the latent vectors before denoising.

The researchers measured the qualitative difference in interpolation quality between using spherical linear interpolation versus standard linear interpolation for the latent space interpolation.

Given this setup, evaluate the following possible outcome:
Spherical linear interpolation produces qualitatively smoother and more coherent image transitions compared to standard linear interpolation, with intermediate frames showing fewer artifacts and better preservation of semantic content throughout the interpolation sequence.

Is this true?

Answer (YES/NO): NO